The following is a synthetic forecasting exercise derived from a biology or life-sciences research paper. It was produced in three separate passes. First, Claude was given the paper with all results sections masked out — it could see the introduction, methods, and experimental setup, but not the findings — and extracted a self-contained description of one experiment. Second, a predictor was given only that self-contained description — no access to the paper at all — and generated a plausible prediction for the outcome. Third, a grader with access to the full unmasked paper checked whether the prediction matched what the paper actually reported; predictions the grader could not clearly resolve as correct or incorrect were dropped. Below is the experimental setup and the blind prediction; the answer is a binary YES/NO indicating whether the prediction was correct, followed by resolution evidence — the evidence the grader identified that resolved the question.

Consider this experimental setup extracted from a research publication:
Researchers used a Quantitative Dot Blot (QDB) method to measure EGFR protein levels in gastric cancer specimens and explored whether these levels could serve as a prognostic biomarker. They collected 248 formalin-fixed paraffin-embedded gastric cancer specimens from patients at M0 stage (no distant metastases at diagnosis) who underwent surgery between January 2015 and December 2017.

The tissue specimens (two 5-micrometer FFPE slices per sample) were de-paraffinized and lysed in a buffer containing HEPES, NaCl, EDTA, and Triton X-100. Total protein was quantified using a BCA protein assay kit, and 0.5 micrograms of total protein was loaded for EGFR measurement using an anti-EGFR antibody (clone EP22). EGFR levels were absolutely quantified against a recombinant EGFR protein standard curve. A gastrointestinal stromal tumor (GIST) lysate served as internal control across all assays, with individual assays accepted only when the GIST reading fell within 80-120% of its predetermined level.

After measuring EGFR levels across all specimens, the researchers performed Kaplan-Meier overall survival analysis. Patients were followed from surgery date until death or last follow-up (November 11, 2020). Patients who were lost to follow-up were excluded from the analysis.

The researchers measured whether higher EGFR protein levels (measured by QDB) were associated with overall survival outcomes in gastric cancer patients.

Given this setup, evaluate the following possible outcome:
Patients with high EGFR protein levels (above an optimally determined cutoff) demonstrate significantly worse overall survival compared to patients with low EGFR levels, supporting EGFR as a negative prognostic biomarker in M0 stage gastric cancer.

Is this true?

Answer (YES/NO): YES